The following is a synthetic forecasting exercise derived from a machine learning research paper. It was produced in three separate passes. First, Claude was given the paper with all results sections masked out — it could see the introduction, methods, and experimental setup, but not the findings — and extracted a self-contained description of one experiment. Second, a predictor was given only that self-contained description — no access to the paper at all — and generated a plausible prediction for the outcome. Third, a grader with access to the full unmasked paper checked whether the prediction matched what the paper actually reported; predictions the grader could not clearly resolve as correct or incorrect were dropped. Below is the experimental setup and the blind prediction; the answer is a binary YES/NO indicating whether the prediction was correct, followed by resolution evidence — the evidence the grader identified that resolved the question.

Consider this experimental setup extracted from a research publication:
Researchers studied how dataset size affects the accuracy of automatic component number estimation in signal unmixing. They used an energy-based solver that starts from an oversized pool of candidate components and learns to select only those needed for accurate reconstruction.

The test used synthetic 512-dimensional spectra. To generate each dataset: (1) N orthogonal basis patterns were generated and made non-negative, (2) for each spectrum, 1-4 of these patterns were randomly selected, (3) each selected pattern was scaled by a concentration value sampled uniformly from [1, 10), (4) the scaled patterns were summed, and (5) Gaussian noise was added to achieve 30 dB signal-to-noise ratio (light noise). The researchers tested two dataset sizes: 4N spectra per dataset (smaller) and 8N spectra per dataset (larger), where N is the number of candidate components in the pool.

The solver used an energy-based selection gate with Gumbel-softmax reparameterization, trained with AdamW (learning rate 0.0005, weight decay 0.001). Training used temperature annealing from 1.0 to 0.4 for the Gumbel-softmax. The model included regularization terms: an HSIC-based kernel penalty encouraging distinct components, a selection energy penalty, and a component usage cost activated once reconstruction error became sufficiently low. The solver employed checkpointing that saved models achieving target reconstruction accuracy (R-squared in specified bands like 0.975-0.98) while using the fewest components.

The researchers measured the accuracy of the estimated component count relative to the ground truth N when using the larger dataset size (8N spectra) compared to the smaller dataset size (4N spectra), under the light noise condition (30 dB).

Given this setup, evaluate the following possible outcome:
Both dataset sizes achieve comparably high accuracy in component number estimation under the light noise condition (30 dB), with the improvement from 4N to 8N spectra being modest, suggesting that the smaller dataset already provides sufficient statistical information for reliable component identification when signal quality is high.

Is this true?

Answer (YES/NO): NO